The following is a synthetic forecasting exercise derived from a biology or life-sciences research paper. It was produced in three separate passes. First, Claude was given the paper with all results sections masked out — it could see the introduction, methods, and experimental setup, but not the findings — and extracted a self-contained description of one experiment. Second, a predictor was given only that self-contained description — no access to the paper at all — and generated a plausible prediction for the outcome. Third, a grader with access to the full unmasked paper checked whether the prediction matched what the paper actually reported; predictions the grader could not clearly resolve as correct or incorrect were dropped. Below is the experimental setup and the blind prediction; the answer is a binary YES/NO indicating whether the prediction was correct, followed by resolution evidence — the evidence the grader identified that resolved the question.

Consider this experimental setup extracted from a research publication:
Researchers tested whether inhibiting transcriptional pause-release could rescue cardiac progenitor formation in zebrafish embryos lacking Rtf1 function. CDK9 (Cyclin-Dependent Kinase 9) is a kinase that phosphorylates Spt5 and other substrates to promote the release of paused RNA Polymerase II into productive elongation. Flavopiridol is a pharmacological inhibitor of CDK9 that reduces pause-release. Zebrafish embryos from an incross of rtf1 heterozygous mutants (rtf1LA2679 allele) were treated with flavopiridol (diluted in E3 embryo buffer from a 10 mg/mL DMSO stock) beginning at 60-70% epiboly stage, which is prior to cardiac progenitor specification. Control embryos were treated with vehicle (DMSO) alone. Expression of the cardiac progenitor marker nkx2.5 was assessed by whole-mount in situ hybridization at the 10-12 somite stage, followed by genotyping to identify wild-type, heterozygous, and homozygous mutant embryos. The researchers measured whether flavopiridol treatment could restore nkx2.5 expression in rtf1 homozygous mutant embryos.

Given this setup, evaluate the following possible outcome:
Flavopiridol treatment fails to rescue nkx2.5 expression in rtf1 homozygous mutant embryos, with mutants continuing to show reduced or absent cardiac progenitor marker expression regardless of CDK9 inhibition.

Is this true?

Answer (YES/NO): NO